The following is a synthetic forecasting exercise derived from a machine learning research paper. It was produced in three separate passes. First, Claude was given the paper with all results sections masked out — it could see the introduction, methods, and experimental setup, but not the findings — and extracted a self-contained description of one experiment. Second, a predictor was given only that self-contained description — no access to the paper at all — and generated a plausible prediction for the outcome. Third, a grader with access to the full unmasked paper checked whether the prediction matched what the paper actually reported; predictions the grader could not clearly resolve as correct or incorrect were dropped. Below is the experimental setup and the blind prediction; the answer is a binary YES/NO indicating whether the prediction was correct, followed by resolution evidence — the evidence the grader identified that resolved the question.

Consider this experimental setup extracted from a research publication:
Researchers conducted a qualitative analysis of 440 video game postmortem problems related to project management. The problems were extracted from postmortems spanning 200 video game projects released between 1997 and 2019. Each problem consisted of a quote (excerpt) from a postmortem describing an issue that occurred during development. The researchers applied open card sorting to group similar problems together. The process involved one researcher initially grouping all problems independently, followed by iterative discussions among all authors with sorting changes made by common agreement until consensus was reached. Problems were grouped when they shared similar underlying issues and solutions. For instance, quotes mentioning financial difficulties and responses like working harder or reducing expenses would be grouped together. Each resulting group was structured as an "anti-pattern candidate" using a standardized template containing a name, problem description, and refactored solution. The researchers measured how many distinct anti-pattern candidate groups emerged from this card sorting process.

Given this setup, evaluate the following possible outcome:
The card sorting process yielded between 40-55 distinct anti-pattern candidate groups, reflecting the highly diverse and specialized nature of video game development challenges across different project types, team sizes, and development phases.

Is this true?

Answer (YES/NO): NO